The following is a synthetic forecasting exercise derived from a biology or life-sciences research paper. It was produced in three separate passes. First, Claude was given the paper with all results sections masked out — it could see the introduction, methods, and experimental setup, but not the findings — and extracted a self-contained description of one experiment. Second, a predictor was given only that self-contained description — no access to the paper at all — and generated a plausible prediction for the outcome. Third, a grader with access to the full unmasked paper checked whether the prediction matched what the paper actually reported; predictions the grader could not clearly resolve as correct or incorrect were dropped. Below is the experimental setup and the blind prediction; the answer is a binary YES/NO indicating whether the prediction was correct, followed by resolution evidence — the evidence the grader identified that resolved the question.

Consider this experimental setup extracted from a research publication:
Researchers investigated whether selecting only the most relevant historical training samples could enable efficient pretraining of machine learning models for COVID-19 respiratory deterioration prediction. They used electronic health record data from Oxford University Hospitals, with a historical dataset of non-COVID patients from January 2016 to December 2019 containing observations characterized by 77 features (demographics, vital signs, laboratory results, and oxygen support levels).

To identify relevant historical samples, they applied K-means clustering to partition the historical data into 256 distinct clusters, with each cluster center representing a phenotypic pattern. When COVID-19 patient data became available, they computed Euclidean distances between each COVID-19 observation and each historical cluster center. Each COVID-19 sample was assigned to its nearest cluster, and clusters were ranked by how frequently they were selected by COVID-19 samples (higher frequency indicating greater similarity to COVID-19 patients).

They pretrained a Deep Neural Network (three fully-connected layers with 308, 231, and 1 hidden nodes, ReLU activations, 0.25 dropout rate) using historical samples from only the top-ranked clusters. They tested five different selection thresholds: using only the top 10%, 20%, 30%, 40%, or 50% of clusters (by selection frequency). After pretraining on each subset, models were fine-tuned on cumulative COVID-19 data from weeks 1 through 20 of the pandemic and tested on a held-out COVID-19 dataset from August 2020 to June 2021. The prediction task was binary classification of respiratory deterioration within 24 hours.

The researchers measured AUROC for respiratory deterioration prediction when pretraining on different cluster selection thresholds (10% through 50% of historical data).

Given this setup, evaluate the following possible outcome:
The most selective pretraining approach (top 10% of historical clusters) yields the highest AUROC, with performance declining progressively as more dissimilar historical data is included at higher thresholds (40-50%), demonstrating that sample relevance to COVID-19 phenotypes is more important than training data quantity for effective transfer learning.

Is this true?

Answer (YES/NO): NO